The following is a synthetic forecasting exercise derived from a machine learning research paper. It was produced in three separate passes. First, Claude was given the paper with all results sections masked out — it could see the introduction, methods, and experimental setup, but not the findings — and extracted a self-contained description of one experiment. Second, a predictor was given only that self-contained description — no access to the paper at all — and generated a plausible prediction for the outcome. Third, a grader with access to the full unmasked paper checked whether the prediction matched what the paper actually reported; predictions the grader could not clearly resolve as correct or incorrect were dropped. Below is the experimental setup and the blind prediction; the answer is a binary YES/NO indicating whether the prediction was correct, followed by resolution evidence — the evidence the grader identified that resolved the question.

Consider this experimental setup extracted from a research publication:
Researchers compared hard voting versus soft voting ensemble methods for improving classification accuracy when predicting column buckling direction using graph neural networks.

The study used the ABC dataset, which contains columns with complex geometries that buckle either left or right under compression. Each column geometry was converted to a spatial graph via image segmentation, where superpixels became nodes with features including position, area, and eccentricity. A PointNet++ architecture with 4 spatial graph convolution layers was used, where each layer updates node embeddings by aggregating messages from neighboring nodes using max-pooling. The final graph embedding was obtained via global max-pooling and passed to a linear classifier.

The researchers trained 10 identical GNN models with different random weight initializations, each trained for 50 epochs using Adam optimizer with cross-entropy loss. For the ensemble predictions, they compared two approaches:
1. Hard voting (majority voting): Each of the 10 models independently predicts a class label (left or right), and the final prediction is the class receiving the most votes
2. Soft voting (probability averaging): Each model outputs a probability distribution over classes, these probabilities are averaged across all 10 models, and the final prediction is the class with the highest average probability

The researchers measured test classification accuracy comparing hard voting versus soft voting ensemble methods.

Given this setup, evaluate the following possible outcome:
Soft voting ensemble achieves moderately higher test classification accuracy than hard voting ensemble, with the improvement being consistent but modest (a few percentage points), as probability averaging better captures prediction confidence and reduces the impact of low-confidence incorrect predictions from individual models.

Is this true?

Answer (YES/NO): NO